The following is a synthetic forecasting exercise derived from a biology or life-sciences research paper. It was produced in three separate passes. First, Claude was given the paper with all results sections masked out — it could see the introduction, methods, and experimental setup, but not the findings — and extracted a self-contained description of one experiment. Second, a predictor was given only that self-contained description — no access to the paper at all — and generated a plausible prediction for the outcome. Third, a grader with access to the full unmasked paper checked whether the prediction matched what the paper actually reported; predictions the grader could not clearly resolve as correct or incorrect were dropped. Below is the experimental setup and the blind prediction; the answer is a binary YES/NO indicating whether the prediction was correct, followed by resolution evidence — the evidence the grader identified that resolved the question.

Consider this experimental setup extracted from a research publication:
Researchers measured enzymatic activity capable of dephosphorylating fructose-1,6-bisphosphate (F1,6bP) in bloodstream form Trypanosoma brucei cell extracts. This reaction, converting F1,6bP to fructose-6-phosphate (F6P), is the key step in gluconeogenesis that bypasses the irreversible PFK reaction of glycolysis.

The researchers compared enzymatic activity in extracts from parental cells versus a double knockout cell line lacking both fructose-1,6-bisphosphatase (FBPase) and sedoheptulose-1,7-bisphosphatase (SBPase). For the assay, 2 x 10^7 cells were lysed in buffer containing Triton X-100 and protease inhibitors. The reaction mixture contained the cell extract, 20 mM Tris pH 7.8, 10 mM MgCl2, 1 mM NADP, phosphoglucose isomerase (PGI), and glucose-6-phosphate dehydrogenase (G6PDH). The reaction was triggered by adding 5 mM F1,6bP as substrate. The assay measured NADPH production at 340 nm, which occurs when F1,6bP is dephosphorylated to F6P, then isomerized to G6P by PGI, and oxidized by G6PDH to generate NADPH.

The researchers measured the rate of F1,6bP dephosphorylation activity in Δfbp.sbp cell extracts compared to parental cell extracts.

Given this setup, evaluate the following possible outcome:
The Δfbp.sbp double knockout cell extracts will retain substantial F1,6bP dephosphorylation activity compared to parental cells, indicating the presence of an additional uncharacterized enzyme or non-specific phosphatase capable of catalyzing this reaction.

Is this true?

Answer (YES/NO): YES